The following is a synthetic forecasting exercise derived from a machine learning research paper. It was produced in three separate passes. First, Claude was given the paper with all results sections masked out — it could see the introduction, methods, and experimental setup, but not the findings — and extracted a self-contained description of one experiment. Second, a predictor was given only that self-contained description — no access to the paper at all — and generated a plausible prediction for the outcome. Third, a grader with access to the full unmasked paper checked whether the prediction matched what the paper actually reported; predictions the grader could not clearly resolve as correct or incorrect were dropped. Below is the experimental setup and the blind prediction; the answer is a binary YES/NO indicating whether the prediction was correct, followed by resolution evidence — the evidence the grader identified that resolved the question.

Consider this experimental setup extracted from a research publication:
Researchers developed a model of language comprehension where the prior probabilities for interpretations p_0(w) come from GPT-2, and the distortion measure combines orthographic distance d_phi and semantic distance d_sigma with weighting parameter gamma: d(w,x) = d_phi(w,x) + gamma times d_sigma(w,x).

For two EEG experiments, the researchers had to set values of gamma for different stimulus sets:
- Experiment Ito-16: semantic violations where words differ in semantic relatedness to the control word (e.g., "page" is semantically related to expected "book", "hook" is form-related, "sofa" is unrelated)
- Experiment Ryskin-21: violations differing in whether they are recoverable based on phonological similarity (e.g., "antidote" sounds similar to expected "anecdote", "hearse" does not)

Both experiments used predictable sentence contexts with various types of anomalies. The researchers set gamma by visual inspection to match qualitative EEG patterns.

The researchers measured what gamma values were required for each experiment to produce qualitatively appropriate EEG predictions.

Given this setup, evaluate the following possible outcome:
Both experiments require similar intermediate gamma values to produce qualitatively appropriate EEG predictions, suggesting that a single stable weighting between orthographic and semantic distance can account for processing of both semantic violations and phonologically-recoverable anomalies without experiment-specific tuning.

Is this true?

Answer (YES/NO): NO